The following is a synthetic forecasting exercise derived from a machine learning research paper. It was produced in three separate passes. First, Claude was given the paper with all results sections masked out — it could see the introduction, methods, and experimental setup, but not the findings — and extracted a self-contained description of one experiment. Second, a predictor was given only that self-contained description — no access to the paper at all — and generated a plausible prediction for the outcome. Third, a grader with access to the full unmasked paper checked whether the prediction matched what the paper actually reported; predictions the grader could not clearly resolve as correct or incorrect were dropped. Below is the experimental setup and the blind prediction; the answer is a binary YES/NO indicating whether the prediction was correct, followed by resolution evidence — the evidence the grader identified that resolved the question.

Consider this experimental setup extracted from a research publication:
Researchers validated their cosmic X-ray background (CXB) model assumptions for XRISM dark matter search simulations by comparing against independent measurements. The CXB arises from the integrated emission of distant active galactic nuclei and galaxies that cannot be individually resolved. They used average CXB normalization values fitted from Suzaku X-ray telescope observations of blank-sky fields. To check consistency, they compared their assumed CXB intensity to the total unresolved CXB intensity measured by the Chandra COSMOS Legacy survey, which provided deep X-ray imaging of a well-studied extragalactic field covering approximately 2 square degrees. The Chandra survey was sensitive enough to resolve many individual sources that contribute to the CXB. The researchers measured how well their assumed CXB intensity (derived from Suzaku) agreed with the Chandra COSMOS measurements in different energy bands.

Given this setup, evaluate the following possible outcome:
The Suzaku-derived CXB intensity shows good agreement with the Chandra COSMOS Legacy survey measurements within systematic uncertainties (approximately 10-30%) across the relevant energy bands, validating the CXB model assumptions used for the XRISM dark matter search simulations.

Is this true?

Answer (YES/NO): NO